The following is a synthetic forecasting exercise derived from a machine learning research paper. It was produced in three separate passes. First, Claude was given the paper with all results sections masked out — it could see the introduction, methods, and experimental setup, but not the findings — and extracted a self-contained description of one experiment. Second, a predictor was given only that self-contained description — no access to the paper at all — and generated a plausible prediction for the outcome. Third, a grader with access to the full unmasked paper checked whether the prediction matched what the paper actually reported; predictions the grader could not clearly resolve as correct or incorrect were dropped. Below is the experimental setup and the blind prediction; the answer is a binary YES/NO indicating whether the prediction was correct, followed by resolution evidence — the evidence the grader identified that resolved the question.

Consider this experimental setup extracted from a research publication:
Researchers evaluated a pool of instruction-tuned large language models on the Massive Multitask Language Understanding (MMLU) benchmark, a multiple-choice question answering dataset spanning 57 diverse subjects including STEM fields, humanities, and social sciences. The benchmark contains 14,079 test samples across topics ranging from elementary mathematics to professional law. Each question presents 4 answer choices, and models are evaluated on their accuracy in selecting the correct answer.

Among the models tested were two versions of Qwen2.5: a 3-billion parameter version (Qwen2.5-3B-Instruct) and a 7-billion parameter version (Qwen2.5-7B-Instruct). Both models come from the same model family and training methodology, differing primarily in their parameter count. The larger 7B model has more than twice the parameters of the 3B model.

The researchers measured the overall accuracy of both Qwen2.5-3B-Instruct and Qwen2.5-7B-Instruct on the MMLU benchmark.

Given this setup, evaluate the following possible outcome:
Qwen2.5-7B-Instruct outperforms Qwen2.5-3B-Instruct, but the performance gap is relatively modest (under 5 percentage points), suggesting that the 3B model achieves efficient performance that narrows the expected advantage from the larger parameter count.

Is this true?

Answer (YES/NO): NO